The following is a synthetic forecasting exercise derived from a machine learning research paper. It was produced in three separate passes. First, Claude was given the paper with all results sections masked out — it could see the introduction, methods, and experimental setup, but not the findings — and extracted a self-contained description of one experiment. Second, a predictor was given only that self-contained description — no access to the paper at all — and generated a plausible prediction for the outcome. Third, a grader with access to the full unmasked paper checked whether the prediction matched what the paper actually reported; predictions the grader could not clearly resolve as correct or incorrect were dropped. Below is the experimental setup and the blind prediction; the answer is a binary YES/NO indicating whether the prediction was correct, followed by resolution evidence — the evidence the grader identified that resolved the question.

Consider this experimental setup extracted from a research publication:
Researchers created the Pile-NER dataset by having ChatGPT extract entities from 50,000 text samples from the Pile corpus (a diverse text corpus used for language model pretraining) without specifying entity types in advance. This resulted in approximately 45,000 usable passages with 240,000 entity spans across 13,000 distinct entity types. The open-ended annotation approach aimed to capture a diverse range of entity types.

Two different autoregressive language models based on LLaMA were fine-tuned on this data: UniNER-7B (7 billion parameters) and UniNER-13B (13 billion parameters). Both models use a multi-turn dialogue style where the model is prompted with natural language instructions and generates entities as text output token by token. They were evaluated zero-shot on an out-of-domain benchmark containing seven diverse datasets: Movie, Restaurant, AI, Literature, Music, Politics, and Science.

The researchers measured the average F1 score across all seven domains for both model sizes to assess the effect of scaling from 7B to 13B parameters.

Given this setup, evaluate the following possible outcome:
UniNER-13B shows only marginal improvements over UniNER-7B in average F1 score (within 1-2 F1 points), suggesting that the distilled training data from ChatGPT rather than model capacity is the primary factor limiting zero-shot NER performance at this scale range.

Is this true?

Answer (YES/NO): YES